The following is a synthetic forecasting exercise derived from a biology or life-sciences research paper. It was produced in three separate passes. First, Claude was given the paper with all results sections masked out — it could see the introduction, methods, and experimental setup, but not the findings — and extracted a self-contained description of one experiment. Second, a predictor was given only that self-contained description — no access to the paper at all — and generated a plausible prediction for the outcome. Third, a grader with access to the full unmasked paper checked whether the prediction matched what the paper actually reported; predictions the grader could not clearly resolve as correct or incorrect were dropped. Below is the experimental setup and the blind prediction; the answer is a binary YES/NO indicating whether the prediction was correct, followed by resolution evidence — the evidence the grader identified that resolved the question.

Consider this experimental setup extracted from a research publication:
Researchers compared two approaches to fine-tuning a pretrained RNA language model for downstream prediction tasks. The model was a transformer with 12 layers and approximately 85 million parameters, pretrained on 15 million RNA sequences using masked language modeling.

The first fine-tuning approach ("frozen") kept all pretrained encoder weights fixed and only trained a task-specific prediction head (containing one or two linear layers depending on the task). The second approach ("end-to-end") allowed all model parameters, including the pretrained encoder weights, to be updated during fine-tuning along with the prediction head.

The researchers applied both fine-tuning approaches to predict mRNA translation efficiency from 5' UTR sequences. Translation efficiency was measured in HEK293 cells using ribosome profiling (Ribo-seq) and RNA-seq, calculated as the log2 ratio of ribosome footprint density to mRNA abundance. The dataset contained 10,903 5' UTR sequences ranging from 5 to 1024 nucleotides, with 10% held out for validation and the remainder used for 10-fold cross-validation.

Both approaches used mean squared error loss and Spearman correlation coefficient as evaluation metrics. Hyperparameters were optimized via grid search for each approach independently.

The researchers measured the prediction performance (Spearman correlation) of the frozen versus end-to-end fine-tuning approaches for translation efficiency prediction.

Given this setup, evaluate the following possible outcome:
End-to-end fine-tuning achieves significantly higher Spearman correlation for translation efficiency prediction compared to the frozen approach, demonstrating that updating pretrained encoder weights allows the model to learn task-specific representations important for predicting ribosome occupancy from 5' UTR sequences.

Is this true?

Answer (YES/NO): YES